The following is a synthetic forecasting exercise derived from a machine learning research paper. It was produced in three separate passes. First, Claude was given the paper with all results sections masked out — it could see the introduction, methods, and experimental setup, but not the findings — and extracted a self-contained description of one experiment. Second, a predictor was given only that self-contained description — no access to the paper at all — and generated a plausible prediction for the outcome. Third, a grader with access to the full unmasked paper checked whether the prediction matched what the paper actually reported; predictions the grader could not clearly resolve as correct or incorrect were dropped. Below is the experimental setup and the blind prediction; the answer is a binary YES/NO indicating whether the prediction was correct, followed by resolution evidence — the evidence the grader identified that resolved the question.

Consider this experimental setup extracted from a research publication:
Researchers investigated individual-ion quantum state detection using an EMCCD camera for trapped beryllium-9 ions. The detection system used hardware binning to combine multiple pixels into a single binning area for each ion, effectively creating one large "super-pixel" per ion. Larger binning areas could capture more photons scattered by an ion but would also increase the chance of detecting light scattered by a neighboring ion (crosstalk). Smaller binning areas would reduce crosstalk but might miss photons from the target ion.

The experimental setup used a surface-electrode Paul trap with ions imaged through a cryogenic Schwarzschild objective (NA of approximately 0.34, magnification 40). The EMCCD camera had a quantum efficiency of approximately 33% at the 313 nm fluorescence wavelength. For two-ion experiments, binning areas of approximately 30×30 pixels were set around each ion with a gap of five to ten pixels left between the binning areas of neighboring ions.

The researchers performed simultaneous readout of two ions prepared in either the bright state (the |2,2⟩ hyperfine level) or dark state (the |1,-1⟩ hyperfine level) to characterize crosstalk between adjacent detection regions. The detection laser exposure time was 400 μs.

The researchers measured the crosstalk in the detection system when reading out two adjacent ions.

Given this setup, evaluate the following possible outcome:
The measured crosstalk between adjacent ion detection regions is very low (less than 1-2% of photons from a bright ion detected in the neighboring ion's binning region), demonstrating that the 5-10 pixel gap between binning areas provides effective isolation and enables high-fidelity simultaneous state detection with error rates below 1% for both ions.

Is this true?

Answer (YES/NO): YES